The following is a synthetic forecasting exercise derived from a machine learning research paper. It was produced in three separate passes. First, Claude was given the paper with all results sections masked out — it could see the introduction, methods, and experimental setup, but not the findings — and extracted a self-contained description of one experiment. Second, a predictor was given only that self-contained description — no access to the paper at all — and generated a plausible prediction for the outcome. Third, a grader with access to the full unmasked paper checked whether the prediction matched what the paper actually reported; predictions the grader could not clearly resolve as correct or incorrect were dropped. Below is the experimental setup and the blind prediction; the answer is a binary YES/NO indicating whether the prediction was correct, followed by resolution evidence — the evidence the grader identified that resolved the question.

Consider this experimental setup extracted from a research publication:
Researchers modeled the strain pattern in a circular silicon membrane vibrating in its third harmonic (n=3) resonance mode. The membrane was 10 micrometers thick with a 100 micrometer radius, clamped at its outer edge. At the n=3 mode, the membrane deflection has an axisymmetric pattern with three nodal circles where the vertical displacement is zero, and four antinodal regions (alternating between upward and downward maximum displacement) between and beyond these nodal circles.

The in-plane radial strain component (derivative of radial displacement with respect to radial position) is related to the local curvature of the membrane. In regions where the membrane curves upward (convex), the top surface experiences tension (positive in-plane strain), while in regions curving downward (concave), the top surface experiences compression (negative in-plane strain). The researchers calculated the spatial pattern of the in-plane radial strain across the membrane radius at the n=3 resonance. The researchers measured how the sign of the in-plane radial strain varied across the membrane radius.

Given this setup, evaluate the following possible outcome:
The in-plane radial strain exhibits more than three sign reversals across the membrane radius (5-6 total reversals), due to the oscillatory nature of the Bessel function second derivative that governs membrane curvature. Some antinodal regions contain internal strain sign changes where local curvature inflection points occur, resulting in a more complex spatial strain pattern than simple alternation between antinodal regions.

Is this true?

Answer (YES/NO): NO